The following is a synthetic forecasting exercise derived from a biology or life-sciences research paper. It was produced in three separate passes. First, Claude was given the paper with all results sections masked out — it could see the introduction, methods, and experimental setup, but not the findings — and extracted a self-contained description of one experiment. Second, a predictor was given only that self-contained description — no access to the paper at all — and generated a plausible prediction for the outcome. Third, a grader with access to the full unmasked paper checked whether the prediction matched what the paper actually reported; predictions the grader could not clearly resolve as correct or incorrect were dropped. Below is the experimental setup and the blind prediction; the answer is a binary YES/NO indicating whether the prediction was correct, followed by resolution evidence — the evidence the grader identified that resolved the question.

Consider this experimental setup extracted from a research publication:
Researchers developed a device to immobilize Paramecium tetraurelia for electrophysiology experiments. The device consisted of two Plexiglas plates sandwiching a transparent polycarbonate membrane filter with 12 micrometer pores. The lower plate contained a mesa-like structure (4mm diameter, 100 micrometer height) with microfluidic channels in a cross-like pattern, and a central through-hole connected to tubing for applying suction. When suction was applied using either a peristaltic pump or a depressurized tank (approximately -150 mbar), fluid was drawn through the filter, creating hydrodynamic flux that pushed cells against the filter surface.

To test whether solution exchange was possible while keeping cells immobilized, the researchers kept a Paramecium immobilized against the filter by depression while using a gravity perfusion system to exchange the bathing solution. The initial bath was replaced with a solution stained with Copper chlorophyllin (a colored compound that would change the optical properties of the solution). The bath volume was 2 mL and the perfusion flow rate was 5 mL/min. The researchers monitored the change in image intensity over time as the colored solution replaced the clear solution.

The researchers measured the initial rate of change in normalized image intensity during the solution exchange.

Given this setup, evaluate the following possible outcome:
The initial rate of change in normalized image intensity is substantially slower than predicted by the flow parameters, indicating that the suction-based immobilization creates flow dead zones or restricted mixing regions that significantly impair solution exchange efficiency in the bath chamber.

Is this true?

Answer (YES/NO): NO